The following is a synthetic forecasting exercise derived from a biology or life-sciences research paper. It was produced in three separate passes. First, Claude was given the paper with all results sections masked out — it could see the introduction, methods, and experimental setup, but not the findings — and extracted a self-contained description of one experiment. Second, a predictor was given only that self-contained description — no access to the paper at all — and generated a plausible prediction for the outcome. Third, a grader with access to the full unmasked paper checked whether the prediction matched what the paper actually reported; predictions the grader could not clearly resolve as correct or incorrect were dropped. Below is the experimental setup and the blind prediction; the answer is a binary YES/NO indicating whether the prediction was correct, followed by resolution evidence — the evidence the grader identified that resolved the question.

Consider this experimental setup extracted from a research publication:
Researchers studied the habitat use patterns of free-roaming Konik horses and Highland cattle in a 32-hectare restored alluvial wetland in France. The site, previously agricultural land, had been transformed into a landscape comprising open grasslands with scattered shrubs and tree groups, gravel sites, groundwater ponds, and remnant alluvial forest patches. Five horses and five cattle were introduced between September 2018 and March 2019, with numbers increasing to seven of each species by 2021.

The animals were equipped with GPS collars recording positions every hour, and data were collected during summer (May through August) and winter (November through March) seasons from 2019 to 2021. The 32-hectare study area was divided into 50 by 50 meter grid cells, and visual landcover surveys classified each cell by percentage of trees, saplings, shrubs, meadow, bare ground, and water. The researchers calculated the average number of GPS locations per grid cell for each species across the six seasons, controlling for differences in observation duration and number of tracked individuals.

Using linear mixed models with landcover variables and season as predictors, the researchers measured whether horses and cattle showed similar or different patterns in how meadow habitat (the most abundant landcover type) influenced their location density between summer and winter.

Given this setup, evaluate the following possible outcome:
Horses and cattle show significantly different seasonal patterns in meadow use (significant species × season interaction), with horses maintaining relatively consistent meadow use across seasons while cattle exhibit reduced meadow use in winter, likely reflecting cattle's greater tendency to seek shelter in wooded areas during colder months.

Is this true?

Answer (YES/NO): NO